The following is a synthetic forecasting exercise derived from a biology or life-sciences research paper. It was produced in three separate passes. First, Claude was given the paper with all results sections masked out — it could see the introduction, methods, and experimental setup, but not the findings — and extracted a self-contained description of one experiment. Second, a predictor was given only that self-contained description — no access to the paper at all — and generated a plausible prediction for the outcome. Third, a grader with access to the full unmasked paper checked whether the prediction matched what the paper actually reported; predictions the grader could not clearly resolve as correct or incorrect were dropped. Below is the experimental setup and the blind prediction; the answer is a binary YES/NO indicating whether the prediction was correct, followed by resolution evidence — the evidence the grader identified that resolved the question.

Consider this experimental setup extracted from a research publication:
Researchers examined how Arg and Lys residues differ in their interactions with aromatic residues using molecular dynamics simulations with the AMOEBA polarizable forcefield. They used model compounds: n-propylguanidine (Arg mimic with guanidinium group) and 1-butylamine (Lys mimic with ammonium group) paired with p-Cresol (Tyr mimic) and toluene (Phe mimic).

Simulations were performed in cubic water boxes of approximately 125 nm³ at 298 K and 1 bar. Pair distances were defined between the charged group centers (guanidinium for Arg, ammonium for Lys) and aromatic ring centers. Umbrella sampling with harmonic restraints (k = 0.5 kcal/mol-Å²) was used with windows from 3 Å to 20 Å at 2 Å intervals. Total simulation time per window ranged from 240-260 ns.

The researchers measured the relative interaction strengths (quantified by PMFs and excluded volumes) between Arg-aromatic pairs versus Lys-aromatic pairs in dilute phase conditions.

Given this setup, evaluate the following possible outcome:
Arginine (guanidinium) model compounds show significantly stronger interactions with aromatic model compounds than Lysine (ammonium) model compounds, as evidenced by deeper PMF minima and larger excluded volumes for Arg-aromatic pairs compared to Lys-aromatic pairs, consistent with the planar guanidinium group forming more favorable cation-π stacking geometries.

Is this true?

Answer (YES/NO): YES